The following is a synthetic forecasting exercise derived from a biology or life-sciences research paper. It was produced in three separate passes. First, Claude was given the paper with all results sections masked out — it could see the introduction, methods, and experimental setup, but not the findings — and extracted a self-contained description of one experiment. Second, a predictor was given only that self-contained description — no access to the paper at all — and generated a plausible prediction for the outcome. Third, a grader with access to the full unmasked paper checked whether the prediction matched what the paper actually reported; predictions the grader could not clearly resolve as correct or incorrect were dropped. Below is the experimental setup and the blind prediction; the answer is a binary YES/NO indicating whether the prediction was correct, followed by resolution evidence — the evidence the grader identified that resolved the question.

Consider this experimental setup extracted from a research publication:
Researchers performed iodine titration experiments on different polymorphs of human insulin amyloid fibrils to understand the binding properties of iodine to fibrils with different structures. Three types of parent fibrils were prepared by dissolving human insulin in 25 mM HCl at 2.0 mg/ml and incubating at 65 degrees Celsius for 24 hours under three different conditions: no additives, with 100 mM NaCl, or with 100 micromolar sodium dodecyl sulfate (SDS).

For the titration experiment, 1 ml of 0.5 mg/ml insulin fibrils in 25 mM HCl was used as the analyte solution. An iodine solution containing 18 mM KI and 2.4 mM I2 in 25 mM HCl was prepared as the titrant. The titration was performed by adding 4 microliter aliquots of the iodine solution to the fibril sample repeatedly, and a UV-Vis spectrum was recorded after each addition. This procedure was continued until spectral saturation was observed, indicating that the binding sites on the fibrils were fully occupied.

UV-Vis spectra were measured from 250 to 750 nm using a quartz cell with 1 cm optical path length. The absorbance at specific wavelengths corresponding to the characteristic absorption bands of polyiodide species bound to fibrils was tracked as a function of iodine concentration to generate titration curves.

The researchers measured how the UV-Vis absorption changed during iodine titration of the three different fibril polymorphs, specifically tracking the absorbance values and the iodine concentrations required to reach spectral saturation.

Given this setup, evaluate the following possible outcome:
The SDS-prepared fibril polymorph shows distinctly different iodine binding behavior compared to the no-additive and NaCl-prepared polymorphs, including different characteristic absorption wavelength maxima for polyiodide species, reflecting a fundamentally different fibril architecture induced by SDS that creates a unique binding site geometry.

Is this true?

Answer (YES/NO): NO